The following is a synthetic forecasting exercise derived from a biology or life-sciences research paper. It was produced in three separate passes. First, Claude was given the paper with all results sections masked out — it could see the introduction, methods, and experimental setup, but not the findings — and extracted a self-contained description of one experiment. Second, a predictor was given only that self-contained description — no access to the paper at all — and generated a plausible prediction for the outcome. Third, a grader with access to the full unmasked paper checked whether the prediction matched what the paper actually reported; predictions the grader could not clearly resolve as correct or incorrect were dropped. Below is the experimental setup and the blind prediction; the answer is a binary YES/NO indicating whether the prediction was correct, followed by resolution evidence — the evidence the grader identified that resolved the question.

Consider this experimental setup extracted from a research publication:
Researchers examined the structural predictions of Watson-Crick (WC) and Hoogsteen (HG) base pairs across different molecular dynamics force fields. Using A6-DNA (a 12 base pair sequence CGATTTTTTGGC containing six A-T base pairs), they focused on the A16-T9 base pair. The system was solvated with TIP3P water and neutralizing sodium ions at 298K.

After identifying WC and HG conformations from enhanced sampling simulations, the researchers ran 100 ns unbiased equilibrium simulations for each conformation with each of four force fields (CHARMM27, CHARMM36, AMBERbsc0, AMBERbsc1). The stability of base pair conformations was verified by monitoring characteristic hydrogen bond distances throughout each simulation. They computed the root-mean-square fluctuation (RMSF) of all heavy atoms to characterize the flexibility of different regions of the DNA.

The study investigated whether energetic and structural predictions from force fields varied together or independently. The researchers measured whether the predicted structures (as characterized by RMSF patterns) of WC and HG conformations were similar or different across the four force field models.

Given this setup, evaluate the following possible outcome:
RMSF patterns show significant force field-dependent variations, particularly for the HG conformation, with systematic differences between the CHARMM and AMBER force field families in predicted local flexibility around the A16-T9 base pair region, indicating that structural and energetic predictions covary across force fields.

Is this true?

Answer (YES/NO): NO